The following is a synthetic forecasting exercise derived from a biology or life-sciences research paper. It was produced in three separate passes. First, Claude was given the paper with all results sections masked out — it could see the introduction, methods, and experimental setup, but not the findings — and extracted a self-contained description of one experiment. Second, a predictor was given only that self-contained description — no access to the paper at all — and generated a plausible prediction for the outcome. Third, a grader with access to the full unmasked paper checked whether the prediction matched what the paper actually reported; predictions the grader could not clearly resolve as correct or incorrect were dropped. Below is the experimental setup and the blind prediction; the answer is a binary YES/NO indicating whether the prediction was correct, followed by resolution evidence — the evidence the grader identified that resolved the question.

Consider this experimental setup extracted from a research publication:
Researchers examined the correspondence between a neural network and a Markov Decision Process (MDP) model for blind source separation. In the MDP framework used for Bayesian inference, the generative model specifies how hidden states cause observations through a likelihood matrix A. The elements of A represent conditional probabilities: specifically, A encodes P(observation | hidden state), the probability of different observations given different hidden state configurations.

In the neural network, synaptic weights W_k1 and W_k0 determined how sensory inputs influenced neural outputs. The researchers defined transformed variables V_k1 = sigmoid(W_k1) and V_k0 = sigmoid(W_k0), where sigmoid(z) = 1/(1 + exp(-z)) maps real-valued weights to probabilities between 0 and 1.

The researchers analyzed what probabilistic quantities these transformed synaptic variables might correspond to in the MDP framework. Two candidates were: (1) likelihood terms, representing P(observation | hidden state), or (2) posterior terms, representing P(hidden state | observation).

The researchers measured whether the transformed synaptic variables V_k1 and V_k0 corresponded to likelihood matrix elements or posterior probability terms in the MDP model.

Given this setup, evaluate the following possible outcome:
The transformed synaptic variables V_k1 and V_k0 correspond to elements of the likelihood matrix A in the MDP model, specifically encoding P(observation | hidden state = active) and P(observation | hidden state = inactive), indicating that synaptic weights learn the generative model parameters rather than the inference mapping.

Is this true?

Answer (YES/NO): YES